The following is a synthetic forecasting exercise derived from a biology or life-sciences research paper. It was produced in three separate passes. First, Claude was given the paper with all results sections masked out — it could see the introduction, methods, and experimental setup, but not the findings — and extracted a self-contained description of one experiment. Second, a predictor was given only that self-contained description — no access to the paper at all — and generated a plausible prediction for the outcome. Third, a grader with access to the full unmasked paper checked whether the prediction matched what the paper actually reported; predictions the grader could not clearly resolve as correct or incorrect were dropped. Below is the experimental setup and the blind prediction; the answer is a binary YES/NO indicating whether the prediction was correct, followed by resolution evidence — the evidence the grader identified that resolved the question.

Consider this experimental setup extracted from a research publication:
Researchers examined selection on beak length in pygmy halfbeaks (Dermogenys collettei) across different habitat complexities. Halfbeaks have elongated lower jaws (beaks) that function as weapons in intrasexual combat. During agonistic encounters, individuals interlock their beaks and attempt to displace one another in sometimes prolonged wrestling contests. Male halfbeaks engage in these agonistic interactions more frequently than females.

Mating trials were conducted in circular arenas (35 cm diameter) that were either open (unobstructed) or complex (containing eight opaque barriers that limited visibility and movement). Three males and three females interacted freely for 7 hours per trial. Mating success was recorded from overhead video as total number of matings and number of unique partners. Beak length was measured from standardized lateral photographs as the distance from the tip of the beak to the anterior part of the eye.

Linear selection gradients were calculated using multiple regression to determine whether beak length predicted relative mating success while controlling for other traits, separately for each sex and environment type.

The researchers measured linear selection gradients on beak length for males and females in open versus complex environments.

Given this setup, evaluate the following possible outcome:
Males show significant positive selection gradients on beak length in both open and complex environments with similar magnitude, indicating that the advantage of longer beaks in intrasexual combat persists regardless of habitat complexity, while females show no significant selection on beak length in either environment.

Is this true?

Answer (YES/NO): NO